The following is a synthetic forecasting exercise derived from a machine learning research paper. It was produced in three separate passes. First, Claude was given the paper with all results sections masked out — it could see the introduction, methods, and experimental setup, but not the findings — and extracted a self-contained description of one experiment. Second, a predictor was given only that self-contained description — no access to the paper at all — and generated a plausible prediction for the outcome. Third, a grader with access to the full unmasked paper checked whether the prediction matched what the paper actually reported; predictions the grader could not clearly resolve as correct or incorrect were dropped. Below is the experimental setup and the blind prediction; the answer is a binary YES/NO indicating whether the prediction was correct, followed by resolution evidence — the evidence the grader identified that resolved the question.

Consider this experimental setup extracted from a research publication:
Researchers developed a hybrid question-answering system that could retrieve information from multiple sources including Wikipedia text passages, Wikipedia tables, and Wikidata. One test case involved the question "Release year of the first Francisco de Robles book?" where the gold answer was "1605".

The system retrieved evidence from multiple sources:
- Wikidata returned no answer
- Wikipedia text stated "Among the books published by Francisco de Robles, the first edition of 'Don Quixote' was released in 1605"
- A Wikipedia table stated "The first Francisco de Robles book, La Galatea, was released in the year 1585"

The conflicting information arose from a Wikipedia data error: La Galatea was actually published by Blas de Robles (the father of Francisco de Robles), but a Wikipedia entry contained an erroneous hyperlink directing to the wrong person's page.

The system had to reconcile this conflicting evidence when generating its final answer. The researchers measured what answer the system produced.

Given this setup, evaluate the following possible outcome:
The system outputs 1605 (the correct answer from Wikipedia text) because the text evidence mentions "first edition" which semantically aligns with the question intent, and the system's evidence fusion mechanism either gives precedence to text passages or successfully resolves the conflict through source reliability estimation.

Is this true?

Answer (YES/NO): NO